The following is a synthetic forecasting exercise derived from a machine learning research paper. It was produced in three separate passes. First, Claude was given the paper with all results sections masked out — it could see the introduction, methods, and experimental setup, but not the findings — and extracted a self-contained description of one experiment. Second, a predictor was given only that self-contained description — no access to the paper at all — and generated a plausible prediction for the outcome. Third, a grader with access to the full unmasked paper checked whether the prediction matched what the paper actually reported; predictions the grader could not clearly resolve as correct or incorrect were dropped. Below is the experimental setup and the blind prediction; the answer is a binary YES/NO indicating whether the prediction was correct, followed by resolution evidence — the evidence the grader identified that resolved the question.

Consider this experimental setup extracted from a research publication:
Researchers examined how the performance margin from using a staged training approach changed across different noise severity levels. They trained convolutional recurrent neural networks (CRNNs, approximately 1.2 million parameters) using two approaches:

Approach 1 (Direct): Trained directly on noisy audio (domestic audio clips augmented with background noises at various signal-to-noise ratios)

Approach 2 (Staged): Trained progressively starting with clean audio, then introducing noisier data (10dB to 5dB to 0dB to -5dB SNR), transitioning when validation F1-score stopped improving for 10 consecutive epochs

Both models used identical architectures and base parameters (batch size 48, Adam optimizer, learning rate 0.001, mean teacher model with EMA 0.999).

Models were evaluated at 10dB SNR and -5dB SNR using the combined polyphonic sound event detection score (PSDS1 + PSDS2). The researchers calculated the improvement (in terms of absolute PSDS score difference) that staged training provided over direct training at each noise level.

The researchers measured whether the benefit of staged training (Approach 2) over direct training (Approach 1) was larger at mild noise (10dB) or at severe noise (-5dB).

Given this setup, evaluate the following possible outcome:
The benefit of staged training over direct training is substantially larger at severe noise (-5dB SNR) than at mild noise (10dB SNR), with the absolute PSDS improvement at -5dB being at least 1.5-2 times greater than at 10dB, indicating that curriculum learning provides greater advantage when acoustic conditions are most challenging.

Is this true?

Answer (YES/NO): NO